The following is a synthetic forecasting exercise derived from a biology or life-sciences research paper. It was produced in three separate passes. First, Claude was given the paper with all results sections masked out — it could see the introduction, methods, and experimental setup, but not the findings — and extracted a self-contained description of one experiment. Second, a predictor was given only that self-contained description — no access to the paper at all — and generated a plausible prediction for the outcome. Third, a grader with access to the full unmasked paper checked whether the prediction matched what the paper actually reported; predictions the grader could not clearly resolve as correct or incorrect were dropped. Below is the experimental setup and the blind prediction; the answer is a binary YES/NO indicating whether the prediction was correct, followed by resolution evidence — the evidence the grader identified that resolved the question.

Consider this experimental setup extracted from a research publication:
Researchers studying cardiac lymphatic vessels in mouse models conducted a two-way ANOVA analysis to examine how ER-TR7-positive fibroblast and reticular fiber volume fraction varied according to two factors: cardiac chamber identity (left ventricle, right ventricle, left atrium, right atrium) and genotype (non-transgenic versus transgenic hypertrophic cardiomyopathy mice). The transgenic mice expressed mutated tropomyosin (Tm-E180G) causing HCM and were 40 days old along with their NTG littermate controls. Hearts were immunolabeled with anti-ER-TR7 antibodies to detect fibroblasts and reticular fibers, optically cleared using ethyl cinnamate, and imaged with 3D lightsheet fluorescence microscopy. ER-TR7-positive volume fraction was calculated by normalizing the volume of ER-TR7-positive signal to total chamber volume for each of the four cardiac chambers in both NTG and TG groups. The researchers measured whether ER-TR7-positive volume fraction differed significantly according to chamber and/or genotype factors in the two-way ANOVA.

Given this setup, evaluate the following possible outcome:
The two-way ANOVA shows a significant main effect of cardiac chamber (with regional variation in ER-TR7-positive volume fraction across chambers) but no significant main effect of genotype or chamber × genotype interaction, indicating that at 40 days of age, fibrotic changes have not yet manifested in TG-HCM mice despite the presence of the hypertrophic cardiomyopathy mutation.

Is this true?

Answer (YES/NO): NO